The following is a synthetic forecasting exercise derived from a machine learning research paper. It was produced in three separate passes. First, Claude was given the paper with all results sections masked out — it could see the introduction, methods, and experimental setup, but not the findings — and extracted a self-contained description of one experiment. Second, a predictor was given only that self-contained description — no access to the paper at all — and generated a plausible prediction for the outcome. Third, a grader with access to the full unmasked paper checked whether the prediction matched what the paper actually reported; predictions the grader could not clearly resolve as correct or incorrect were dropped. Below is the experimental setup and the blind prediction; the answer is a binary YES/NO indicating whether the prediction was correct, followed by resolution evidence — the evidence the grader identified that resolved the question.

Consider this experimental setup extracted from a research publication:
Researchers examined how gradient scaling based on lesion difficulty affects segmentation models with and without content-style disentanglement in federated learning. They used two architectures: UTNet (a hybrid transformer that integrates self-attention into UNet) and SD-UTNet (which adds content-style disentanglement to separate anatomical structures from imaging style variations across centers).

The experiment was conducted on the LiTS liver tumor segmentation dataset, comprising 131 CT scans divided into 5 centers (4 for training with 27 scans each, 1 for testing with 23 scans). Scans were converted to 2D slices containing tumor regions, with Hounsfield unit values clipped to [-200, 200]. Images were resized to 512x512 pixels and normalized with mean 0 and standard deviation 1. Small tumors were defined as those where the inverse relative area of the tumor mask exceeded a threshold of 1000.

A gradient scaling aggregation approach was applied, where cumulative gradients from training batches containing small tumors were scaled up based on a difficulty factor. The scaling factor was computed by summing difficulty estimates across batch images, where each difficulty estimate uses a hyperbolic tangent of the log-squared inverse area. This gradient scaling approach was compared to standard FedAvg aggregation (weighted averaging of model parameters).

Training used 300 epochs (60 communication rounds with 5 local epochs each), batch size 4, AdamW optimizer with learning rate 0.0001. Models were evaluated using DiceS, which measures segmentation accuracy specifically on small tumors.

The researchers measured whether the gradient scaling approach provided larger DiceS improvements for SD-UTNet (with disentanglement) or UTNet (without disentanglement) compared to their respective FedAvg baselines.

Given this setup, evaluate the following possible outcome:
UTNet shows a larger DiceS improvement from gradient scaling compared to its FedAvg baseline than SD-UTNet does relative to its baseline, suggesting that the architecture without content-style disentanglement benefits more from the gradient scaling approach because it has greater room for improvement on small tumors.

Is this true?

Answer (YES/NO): NO